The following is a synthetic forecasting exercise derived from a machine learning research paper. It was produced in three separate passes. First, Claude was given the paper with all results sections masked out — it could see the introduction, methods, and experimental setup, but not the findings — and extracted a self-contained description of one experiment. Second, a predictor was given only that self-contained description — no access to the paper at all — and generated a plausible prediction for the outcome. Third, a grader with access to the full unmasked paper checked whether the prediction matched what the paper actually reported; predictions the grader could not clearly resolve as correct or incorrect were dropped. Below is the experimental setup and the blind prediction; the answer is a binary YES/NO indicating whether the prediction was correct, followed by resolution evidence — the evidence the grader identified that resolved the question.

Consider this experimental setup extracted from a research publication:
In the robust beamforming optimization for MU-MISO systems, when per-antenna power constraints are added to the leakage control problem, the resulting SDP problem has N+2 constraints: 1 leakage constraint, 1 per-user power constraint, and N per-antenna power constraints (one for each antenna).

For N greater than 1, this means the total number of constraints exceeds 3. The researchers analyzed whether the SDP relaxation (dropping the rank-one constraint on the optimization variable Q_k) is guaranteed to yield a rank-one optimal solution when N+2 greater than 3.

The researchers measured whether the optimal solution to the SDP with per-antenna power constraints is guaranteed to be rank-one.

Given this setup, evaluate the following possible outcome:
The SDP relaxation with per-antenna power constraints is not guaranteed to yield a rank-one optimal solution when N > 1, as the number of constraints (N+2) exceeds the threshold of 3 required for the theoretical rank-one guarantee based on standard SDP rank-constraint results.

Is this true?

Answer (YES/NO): YES